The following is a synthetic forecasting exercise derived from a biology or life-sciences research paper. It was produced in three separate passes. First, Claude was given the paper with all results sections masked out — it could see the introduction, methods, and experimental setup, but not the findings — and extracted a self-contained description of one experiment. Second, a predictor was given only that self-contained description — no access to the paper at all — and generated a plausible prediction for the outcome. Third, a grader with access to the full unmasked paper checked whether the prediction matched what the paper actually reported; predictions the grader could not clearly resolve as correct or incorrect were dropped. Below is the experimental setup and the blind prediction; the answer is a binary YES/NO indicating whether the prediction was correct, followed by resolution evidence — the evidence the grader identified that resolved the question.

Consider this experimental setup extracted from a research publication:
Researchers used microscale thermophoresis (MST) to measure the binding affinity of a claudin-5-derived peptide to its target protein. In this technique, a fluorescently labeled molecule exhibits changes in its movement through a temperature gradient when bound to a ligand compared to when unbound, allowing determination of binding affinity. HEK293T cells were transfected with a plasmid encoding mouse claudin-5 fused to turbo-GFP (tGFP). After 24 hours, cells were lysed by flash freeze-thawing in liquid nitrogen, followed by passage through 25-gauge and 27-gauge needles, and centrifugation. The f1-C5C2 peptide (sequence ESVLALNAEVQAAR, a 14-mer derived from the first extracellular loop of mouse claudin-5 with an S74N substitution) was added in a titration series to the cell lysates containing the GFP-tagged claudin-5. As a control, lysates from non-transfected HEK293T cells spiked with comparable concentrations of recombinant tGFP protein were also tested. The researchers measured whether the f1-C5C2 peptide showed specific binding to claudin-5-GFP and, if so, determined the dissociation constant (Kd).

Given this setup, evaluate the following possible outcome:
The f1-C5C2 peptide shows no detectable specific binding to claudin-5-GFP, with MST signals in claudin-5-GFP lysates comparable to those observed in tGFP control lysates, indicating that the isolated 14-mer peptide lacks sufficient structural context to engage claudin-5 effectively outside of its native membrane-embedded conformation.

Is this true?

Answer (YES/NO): NO